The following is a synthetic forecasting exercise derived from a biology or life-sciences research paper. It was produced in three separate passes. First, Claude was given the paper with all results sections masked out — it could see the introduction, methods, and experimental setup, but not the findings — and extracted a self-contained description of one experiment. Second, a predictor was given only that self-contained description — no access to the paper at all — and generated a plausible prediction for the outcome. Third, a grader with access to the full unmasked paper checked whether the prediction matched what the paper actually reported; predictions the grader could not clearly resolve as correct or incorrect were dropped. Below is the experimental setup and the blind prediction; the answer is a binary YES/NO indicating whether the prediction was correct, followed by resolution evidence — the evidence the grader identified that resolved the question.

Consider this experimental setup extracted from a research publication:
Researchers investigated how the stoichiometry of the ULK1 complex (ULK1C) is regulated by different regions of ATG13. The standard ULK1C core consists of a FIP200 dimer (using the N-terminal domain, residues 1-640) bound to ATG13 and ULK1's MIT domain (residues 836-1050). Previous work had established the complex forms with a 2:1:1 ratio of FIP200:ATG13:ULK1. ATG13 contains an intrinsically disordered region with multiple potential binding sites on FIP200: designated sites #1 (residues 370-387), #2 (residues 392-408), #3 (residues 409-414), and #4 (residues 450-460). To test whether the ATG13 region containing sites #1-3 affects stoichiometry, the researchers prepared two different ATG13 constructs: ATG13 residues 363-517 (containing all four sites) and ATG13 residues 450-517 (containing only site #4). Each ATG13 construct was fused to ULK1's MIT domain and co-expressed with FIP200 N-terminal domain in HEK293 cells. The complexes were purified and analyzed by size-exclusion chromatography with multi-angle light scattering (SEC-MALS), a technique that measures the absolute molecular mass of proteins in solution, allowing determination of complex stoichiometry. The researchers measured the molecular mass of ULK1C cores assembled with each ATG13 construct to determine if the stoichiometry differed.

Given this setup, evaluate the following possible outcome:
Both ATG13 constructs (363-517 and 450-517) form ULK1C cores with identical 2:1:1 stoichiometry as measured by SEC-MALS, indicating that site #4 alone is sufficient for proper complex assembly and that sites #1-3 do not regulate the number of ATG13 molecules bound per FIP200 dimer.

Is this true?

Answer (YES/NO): NO